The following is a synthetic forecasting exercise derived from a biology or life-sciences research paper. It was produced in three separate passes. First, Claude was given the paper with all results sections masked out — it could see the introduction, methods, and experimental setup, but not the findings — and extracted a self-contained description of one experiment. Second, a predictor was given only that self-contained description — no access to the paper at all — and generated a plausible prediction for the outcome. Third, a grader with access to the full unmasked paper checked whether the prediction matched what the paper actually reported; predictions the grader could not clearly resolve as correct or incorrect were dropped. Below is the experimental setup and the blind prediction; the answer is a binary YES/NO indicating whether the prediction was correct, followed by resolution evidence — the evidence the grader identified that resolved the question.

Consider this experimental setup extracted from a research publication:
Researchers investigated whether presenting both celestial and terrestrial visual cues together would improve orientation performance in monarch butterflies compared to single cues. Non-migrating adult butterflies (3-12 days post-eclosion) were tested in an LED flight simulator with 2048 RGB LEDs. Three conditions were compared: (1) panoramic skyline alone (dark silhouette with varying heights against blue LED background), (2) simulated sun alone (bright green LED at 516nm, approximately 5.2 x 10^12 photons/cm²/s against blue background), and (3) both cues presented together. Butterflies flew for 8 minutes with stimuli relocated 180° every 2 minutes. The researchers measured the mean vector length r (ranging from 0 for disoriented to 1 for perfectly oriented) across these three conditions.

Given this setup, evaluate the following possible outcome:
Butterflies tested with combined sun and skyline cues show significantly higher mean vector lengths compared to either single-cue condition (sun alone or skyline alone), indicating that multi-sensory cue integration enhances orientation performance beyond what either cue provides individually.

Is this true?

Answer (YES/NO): NO